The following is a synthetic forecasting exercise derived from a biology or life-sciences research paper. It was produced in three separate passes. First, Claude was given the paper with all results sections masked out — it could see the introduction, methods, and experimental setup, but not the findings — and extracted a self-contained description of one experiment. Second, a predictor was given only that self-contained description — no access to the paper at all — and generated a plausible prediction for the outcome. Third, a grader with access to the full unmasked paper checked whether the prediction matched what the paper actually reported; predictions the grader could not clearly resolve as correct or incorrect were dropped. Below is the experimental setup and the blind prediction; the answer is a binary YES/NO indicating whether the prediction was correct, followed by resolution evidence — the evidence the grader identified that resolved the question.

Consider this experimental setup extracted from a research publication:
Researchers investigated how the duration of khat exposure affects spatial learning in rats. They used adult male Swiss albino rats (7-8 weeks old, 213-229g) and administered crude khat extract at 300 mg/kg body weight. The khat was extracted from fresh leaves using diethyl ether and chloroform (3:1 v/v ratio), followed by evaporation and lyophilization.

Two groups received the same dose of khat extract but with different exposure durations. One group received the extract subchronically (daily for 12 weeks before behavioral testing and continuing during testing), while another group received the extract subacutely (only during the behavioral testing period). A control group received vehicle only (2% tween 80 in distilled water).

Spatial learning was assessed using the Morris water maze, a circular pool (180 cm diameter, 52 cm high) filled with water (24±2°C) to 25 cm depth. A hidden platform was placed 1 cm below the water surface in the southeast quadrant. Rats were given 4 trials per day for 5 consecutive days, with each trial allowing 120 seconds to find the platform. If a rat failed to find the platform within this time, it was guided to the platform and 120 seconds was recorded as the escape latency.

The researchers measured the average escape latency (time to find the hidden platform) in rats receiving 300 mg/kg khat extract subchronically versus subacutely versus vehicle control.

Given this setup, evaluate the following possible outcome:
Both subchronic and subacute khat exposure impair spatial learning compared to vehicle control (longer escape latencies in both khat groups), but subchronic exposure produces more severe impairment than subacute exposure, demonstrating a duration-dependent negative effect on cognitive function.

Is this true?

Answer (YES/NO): NO